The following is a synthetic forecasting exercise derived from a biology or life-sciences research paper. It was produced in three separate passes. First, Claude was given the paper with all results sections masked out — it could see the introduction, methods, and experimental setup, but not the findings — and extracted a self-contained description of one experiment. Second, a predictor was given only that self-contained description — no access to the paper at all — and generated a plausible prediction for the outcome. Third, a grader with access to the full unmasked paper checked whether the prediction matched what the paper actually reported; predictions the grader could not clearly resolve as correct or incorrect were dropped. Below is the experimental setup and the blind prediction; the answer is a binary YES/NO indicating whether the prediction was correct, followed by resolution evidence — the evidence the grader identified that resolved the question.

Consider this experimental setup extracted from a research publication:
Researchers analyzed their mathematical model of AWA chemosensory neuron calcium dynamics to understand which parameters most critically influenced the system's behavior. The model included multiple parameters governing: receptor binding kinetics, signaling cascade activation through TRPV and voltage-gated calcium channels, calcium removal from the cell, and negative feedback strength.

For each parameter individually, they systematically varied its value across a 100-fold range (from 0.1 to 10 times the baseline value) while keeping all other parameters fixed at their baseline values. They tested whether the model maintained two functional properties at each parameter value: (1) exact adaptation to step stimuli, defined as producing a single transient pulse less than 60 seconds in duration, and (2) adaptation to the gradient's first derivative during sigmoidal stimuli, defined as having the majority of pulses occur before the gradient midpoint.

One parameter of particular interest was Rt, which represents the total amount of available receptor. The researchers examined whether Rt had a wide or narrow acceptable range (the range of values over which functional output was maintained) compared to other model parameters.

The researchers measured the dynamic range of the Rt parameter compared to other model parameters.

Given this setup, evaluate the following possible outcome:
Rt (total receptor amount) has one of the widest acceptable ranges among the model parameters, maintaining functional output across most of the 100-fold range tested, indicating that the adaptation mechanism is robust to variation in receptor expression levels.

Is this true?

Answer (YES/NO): NO